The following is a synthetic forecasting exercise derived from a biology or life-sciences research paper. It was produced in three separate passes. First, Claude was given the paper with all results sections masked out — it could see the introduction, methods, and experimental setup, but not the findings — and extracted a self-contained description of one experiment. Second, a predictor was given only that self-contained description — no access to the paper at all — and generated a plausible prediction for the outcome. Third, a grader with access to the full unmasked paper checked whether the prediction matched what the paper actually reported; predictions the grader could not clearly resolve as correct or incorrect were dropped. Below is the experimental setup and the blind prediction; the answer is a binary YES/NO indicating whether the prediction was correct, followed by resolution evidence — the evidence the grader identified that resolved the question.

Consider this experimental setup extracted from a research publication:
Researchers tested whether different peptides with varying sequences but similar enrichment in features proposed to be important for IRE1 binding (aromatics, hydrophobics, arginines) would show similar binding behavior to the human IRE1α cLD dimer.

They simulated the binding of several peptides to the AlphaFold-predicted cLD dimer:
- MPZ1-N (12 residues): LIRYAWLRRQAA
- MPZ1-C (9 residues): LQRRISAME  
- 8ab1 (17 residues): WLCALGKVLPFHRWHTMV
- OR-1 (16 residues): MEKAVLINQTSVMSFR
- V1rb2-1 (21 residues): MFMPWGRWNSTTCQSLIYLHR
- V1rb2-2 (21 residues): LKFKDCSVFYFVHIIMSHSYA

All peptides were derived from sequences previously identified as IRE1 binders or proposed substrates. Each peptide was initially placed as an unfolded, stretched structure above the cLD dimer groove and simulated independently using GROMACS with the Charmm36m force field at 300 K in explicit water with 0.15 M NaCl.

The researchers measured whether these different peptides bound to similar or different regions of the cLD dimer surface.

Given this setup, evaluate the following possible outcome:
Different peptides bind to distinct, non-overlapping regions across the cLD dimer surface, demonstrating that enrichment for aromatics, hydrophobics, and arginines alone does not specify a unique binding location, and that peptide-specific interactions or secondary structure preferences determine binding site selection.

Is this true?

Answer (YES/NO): NO